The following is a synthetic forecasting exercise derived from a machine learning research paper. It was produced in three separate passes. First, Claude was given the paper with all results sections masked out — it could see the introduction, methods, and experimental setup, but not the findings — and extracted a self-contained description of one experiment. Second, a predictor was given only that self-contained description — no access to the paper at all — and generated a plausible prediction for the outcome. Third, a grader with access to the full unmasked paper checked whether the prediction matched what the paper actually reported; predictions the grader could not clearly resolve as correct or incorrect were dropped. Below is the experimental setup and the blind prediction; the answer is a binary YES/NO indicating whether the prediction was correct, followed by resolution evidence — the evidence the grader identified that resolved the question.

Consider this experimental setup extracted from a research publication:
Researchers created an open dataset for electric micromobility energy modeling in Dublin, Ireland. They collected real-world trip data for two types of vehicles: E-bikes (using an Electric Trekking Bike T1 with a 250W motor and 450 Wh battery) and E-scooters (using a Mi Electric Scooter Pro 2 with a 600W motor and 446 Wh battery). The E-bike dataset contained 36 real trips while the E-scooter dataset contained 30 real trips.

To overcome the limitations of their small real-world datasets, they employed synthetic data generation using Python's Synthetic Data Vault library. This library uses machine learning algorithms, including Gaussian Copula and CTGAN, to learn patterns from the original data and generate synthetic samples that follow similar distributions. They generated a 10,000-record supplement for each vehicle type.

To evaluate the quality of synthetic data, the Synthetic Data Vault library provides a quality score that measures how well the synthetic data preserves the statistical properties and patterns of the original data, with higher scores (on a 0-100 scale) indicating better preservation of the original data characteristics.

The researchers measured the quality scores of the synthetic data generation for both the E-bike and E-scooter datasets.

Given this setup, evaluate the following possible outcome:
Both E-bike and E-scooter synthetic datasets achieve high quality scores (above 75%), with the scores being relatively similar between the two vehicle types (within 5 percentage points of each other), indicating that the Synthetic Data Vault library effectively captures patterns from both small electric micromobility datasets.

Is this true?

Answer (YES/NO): YES